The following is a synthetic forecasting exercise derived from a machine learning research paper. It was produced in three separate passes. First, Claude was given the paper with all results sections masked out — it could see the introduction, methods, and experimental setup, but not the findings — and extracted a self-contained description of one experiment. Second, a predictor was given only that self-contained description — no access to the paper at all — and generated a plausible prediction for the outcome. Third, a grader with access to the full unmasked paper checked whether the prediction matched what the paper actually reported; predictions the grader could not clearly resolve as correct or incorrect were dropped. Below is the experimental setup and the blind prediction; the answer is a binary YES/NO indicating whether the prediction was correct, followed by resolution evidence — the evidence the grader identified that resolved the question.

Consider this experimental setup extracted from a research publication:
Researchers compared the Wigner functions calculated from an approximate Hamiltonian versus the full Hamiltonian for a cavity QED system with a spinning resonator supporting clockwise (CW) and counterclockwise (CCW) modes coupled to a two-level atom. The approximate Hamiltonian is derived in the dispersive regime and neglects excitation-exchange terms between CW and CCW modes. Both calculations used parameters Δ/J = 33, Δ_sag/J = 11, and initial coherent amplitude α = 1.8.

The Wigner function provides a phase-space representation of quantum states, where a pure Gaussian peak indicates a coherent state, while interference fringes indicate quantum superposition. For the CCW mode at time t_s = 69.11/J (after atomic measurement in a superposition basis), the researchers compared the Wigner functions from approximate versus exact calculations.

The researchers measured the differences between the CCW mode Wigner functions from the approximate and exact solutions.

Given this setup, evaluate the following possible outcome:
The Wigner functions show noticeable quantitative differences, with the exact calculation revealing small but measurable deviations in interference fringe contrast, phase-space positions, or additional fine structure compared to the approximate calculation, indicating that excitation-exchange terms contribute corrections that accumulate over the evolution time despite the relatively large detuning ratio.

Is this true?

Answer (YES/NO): YES